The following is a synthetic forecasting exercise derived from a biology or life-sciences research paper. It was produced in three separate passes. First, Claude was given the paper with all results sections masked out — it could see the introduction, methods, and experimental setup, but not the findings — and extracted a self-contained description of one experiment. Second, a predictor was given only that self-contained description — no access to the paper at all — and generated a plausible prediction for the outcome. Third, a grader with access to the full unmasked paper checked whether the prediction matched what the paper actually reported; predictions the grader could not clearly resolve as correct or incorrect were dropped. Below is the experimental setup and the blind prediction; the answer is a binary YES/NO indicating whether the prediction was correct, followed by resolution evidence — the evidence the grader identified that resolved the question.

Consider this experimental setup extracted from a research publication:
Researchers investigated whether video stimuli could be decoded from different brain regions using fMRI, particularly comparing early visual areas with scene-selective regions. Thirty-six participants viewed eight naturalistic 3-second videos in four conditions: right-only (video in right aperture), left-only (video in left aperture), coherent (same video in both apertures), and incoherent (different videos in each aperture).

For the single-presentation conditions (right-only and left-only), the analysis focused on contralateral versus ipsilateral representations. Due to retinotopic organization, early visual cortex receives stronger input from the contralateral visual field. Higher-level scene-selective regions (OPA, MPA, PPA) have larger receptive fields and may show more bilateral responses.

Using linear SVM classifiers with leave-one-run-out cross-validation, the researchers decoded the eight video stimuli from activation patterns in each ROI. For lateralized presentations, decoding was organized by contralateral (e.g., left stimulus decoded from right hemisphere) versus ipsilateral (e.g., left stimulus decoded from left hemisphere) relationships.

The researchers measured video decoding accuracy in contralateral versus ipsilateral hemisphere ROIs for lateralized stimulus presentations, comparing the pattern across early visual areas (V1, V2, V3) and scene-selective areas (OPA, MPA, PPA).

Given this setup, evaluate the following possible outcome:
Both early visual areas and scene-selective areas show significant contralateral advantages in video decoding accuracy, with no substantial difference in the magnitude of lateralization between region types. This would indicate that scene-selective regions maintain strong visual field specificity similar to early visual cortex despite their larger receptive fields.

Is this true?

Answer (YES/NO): YES